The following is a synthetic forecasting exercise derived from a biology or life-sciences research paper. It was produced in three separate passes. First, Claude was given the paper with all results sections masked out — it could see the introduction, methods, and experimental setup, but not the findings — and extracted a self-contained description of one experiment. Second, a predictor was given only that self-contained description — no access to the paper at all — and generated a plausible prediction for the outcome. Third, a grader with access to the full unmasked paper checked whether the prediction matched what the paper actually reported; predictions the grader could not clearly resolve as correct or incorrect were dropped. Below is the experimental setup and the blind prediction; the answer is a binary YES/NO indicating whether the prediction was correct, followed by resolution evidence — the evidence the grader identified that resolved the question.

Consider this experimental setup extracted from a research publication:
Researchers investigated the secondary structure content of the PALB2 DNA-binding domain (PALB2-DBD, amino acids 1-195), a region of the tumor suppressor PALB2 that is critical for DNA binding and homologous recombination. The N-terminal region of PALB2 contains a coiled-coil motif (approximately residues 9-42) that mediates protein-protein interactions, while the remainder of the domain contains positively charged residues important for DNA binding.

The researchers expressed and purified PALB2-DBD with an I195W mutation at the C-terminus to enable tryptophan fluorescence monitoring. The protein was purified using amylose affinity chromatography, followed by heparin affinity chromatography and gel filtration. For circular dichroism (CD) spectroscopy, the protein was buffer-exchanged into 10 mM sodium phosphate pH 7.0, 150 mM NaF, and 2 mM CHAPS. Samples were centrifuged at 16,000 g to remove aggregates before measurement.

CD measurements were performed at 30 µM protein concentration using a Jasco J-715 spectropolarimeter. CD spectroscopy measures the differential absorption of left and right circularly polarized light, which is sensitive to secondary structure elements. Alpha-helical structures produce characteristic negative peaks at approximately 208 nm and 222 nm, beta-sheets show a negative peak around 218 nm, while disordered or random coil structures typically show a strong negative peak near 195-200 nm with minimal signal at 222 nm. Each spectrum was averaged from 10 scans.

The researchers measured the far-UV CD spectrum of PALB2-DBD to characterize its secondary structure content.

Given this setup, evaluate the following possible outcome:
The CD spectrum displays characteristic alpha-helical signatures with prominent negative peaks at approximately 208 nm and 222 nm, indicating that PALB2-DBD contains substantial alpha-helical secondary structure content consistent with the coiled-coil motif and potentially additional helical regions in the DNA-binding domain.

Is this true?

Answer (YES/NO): NO